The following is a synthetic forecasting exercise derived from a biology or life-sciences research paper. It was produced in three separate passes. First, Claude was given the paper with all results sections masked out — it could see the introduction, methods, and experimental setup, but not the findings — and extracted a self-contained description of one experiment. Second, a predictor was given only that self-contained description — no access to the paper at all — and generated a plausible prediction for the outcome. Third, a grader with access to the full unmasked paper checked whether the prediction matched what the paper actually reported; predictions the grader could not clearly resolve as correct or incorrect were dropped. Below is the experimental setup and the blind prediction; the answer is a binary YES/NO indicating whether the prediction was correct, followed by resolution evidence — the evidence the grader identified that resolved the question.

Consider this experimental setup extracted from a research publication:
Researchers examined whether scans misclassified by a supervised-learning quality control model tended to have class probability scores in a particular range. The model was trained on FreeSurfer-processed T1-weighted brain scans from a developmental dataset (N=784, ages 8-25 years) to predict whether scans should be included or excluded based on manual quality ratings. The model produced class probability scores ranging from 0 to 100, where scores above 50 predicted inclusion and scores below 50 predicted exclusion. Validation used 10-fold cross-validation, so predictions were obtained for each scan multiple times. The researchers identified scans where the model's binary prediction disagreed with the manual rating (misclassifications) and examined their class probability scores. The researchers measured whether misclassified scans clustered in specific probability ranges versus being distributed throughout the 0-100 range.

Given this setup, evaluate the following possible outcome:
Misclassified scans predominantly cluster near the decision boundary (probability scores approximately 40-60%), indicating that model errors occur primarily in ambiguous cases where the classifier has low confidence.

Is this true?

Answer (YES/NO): YES